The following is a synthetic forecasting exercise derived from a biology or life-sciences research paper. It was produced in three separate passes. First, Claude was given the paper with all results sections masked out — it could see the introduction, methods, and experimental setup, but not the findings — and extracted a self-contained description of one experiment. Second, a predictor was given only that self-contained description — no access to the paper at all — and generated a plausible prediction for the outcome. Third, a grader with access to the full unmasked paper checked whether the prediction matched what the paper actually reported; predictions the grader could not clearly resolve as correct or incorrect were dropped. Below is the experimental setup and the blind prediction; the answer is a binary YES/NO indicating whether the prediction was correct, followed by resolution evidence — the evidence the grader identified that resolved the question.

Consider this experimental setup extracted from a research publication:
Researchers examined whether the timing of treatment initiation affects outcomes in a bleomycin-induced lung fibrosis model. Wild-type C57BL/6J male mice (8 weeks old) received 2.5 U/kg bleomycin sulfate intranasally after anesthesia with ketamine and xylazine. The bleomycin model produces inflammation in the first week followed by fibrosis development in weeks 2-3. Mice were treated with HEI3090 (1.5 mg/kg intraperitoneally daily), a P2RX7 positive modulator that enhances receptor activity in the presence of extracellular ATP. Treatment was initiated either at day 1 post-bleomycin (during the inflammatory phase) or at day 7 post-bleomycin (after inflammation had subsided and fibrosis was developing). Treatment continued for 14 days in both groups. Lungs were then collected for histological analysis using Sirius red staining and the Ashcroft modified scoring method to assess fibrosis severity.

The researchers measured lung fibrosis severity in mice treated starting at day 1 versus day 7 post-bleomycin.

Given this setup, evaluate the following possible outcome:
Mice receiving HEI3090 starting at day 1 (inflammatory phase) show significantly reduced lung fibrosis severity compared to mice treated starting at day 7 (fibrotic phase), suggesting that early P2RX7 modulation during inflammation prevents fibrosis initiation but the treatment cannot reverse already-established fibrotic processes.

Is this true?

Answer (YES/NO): NO